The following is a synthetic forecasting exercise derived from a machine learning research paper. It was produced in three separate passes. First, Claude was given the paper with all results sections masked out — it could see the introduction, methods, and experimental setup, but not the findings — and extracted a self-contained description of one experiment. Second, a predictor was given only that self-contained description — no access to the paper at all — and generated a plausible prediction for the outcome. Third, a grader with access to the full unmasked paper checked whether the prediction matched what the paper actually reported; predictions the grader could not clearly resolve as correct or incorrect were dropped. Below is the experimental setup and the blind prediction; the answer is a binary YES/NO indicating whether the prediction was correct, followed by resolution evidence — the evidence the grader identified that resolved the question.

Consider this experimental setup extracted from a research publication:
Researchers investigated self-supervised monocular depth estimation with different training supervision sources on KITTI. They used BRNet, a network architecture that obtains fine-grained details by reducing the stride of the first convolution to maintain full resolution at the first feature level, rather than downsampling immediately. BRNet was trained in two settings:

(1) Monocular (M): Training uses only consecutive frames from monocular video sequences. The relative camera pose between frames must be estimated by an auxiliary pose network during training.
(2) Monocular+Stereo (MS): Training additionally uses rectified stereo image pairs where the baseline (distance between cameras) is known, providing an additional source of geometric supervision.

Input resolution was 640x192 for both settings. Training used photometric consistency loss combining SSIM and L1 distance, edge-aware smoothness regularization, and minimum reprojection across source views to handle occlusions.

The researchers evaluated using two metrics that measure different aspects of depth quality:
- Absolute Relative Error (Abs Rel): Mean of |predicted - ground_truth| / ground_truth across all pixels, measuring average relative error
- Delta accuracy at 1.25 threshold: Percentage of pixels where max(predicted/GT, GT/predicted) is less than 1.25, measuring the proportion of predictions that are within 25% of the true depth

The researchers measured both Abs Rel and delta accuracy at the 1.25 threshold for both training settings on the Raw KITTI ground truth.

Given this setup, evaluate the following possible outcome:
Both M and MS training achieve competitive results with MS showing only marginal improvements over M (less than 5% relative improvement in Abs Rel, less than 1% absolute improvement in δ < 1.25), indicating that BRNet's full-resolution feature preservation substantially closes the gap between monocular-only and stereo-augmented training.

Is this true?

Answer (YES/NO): NO